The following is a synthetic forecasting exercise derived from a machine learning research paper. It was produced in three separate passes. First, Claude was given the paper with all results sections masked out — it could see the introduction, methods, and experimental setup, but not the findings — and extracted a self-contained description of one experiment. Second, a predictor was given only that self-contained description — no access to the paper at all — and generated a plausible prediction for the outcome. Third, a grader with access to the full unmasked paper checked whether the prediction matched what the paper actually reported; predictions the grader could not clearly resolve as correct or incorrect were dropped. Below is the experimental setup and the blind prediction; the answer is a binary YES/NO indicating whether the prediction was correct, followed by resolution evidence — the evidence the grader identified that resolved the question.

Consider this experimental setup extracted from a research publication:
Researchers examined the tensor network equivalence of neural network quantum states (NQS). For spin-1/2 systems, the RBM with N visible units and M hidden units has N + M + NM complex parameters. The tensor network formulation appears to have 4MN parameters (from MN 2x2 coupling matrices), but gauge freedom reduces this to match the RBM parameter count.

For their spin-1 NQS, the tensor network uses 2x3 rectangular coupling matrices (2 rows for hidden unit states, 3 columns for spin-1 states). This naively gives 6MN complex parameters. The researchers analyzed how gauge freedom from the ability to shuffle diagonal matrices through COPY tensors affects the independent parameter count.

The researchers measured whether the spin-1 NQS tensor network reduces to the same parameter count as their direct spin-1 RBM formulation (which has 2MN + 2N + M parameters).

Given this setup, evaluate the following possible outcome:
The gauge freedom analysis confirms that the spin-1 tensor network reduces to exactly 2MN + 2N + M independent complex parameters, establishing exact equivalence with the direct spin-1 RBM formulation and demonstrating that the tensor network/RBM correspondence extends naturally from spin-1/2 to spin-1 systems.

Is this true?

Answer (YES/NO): YES